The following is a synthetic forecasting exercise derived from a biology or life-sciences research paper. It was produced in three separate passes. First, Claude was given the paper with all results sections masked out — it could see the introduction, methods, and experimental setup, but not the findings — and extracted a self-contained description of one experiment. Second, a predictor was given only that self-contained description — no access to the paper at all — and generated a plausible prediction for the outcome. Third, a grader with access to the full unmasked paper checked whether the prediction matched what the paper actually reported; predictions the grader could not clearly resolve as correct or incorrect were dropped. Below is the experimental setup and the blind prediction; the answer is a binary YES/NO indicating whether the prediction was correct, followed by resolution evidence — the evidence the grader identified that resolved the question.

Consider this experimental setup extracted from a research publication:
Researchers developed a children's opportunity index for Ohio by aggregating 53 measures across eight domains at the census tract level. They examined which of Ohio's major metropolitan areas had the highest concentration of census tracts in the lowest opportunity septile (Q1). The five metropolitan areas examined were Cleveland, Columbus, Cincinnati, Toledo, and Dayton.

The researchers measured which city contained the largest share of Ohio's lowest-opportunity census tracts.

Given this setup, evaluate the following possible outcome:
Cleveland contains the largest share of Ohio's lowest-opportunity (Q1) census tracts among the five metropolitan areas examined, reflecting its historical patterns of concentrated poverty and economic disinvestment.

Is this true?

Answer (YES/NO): YES